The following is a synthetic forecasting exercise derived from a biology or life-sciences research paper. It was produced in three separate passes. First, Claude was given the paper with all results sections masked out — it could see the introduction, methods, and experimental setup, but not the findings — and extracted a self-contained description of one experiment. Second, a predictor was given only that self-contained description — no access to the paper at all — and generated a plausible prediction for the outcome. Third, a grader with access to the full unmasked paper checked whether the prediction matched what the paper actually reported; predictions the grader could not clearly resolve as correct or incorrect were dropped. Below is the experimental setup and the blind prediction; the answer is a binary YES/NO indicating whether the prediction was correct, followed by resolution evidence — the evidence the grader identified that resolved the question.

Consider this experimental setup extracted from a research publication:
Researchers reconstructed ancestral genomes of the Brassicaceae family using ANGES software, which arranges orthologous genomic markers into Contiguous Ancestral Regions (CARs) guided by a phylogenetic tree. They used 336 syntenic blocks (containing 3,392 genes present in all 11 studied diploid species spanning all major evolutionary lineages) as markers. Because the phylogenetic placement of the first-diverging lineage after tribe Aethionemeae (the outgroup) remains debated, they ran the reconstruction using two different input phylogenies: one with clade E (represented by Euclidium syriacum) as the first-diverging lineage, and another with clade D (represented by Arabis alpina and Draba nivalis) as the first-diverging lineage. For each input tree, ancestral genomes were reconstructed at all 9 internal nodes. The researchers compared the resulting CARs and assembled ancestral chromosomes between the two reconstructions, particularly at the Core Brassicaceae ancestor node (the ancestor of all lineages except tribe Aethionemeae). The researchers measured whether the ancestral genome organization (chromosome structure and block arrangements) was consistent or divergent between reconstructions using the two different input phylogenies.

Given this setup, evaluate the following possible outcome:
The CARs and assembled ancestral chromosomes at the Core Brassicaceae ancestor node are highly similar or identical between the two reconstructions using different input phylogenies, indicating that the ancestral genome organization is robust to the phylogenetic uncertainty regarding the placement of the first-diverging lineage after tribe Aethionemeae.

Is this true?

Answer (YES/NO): NO